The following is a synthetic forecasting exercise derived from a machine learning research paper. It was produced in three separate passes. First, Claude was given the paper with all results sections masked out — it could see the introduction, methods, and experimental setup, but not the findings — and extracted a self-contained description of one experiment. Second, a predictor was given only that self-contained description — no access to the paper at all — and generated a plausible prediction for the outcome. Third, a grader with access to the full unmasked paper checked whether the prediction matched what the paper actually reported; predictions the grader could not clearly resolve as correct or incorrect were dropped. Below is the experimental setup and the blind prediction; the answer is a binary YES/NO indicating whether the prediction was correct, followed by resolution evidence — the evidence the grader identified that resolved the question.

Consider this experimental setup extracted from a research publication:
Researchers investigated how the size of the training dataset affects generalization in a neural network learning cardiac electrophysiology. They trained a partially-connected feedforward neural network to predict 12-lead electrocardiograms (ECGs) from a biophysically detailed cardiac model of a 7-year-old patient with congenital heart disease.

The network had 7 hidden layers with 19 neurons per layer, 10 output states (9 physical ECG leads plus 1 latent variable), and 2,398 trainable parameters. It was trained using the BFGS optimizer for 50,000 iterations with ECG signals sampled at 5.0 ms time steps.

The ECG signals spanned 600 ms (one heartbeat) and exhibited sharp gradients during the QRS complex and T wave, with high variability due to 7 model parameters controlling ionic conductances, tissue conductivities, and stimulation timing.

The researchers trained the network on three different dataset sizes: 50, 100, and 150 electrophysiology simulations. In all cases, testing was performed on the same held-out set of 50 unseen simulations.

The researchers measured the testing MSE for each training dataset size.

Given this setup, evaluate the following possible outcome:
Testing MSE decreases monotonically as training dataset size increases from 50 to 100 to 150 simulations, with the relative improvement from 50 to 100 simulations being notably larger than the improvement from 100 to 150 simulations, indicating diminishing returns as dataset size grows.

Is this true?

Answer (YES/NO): YES